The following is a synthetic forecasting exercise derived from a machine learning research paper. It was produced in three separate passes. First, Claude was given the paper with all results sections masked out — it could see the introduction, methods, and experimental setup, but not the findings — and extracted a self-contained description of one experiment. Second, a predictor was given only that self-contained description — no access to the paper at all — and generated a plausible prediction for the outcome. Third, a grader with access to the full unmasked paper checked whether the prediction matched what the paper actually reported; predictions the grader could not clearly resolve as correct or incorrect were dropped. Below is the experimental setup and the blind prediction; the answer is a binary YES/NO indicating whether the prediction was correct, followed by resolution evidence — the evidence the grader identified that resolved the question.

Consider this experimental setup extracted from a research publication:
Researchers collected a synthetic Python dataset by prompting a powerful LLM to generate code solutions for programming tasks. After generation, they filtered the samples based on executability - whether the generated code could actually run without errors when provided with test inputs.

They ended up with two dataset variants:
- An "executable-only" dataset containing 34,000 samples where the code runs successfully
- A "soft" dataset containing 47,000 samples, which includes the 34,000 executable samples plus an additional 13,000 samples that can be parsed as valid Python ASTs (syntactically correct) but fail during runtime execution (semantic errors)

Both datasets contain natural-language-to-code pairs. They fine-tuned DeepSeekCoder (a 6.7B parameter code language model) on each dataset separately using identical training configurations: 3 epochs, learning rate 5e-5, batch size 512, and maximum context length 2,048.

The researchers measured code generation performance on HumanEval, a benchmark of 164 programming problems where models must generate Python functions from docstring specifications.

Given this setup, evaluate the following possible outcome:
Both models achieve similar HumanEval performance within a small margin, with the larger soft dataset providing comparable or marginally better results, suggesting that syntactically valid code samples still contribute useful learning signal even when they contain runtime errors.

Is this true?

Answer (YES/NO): YES